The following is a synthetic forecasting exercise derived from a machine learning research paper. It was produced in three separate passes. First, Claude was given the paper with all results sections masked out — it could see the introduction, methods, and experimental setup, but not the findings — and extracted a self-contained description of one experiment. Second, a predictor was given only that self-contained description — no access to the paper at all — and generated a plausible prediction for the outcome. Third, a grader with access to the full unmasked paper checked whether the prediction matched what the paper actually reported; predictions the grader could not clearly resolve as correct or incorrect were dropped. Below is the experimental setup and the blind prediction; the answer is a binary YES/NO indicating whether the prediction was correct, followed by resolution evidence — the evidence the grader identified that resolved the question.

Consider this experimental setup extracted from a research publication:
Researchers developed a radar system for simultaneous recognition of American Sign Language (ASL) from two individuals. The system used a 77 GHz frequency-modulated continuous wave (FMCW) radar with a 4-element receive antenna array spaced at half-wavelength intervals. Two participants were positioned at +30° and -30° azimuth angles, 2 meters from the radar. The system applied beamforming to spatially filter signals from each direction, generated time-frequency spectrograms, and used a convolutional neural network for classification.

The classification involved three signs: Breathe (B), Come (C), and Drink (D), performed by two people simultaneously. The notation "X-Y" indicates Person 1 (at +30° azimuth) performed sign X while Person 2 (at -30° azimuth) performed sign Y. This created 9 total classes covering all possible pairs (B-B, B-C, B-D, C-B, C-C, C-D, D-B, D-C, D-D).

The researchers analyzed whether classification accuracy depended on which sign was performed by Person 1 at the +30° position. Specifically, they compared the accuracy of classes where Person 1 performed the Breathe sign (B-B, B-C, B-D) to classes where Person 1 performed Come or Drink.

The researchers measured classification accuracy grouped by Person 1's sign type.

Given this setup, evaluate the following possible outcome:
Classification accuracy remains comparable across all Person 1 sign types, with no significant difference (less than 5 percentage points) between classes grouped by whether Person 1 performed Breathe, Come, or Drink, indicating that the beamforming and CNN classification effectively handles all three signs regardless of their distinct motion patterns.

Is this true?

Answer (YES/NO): NO